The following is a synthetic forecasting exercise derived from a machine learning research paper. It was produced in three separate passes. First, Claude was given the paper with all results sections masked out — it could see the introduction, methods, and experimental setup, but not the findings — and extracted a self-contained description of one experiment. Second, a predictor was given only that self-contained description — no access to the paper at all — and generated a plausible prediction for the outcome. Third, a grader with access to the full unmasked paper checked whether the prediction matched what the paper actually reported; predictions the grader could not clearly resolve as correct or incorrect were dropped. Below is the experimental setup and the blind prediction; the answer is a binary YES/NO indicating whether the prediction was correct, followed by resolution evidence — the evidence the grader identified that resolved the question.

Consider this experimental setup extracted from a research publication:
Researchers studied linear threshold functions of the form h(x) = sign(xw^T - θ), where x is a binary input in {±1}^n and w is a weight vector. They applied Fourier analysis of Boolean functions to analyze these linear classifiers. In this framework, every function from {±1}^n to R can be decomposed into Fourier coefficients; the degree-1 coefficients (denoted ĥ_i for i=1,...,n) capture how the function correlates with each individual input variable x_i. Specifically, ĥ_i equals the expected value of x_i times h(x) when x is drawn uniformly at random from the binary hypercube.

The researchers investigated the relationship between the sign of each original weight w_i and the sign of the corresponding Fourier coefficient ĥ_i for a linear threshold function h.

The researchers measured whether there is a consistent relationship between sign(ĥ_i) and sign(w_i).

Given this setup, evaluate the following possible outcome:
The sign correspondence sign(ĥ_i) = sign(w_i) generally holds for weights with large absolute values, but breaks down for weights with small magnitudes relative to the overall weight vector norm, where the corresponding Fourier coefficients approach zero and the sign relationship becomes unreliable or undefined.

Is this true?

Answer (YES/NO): NO